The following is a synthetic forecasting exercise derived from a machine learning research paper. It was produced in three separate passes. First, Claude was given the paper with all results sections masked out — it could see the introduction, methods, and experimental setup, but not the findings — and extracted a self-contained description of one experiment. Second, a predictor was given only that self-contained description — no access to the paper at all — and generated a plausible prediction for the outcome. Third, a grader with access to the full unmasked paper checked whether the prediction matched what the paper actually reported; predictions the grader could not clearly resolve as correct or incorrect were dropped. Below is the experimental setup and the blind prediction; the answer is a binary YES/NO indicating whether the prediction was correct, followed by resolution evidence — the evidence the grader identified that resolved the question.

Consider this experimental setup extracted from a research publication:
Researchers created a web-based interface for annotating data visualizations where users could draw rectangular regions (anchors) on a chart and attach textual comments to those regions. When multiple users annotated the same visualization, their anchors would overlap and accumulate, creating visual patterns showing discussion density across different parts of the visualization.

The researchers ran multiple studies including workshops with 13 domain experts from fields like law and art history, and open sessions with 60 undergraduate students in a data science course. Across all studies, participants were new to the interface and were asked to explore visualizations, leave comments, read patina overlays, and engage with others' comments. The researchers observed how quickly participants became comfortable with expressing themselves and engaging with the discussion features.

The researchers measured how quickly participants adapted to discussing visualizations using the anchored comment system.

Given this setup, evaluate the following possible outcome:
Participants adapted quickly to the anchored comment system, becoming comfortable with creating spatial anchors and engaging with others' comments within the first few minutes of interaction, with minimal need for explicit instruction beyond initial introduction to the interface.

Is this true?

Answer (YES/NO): NO